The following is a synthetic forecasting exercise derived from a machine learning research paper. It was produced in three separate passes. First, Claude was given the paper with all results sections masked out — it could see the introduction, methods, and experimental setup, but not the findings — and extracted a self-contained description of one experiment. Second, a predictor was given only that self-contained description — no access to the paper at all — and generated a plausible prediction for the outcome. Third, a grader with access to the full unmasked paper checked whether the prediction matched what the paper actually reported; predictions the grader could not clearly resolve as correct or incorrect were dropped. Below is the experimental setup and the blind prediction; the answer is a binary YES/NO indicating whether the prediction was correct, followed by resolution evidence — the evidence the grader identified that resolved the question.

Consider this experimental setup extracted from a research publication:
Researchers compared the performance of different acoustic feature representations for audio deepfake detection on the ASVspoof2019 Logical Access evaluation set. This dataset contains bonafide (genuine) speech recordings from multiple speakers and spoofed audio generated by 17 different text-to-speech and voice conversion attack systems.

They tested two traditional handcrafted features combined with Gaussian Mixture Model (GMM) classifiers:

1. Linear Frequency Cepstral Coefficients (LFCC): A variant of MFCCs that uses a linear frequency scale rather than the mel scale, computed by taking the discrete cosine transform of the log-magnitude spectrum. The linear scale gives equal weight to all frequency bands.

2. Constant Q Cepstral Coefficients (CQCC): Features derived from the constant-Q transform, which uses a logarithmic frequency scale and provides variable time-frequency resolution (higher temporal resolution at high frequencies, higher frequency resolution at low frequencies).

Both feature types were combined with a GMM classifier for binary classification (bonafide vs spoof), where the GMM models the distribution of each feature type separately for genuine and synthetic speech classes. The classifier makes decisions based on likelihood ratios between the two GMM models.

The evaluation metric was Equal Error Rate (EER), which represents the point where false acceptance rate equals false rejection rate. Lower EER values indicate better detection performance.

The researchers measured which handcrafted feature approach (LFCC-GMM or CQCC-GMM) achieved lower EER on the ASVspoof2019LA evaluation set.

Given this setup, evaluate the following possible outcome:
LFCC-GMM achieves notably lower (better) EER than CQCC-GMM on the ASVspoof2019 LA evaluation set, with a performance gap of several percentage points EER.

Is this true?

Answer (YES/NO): NO